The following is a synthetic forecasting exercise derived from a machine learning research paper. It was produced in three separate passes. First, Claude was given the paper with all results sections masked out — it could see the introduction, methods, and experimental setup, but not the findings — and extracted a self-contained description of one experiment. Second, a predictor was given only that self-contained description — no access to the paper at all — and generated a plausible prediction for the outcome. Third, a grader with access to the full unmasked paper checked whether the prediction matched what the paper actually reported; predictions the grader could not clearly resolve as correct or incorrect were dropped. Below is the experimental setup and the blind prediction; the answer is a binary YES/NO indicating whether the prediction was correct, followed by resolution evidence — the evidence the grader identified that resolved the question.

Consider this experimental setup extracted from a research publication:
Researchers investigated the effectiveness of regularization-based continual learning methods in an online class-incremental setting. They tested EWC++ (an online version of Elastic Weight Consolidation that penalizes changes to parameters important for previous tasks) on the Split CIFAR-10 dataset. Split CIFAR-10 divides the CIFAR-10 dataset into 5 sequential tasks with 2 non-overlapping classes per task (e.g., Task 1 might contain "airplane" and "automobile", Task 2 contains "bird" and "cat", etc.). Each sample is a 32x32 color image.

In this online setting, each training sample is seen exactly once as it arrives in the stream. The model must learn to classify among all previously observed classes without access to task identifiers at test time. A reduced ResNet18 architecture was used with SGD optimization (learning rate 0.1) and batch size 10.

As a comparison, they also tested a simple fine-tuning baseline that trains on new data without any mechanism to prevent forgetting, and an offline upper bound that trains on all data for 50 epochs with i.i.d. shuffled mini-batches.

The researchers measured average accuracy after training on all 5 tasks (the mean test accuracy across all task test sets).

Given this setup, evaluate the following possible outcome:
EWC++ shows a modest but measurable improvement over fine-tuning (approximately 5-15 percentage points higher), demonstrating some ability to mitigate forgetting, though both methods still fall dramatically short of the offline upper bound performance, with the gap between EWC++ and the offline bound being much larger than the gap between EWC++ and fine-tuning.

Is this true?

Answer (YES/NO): NO